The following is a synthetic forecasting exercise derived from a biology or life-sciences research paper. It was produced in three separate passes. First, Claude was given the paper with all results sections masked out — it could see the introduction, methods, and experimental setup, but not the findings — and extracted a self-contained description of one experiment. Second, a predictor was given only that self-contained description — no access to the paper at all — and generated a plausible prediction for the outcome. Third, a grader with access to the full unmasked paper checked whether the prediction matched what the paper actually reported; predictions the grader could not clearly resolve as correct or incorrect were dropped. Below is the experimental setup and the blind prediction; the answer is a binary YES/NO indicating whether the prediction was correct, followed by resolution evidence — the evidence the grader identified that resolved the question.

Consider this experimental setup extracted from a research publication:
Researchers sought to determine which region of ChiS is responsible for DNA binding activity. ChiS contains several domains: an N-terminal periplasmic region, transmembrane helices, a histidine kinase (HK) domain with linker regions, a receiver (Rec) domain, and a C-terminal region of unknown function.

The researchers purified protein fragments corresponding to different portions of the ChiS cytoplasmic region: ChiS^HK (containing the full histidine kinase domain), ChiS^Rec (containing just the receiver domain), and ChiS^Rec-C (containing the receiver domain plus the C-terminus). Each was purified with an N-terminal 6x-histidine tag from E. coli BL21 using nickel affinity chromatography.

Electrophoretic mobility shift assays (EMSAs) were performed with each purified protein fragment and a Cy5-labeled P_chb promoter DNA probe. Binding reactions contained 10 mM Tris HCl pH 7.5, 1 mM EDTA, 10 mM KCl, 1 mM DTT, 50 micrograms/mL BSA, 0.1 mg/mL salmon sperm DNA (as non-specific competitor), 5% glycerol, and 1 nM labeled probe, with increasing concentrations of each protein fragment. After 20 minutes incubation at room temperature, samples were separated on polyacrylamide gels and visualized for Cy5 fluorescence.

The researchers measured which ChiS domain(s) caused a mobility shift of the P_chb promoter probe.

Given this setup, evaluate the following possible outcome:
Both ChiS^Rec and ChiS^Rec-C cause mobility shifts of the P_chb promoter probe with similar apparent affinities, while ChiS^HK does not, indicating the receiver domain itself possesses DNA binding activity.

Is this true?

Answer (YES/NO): NO